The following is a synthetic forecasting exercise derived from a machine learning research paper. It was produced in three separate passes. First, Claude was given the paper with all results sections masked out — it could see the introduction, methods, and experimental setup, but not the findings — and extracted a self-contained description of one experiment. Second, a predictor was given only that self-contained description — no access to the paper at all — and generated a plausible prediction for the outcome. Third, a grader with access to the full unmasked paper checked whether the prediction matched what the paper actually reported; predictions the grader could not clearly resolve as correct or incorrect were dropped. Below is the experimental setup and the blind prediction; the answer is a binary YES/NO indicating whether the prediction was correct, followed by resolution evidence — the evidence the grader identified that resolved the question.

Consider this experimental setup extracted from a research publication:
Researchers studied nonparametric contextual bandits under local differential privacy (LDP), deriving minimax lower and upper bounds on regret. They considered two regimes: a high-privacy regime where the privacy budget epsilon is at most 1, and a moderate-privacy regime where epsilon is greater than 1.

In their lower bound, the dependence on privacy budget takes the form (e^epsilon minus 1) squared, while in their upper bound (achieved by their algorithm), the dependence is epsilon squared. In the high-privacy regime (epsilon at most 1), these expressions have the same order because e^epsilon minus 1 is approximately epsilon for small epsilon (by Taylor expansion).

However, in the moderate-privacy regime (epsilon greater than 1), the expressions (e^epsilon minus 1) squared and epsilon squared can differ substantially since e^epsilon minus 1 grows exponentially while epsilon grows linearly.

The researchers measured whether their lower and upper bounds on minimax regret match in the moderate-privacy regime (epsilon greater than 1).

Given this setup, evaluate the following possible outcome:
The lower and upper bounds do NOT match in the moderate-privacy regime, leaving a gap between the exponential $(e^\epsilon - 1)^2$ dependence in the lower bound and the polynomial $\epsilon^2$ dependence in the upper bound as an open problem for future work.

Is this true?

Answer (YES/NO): YES